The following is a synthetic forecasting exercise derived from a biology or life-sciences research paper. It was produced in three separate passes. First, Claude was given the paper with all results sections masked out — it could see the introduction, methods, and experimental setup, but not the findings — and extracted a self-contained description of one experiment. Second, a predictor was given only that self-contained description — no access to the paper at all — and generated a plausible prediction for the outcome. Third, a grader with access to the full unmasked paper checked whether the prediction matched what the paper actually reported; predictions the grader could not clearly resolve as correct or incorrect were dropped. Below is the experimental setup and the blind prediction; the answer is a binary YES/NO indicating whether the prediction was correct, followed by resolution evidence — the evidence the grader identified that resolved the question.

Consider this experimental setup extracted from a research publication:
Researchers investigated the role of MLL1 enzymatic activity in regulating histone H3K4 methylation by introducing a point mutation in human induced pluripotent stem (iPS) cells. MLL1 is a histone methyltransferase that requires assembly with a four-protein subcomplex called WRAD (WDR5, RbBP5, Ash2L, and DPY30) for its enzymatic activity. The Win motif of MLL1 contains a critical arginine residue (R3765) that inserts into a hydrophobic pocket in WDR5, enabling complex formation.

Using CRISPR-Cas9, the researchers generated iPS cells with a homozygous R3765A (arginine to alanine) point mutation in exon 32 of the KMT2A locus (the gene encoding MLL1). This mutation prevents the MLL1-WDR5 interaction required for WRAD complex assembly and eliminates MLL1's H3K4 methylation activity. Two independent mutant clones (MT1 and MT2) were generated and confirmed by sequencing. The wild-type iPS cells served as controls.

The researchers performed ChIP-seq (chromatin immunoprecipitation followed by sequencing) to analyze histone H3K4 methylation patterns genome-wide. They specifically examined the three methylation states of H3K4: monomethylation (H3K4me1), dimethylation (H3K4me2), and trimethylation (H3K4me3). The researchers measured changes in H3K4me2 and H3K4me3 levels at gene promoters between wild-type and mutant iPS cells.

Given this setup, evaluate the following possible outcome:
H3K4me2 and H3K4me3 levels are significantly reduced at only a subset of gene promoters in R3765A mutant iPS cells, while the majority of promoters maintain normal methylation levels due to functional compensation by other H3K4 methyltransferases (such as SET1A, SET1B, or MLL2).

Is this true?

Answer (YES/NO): NO